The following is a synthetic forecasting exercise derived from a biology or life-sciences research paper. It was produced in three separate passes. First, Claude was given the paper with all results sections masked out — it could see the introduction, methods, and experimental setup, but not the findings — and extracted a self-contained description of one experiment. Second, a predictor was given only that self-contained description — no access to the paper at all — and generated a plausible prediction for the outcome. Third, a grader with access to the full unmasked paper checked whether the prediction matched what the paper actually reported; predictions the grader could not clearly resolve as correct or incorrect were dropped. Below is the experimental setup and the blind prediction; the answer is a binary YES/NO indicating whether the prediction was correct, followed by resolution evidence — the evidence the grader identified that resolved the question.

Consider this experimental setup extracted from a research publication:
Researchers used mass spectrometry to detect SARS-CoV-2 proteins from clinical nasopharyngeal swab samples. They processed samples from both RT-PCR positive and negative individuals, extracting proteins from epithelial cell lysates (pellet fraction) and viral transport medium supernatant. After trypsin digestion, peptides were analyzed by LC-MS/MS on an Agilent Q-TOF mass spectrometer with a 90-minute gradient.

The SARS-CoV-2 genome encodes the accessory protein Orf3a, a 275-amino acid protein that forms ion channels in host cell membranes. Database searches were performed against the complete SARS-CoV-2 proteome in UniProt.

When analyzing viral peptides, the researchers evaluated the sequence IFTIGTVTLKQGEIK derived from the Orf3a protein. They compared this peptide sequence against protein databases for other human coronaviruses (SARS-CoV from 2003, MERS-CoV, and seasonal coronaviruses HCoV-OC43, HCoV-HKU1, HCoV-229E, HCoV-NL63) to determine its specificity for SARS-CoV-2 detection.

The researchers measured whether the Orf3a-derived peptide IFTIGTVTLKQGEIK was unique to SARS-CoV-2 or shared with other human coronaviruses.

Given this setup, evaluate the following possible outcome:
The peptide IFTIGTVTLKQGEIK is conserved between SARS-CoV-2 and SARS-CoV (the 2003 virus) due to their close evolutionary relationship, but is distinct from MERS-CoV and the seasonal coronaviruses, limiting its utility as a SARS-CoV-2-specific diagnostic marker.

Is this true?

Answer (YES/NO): NO